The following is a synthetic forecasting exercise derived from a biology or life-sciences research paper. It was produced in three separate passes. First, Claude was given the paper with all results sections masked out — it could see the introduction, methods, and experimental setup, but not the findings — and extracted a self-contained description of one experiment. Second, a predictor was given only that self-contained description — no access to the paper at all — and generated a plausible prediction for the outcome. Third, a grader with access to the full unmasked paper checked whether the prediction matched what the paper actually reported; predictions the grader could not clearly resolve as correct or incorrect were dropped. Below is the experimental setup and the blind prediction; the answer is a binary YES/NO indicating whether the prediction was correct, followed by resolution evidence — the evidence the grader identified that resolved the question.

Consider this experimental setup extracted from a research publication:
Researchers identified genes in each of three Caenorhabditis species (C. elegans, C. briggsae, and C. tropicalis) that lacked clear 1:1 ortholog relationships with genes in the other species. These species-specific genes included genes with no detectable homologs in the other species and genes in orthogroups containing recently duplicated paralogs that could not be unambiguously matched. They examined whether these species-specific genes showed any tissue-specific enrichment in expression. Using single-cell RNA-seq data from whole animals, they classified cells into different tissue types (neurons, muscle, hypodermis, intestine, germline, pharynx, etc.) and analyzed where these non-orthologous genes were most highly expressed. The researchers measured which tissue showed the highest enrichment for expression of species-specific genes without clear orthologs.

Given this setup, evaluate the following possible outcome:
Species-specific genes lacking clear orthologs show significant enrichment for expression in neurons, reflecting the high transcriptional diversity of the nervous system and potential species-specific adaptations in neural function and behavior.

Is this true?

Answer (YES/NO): NO